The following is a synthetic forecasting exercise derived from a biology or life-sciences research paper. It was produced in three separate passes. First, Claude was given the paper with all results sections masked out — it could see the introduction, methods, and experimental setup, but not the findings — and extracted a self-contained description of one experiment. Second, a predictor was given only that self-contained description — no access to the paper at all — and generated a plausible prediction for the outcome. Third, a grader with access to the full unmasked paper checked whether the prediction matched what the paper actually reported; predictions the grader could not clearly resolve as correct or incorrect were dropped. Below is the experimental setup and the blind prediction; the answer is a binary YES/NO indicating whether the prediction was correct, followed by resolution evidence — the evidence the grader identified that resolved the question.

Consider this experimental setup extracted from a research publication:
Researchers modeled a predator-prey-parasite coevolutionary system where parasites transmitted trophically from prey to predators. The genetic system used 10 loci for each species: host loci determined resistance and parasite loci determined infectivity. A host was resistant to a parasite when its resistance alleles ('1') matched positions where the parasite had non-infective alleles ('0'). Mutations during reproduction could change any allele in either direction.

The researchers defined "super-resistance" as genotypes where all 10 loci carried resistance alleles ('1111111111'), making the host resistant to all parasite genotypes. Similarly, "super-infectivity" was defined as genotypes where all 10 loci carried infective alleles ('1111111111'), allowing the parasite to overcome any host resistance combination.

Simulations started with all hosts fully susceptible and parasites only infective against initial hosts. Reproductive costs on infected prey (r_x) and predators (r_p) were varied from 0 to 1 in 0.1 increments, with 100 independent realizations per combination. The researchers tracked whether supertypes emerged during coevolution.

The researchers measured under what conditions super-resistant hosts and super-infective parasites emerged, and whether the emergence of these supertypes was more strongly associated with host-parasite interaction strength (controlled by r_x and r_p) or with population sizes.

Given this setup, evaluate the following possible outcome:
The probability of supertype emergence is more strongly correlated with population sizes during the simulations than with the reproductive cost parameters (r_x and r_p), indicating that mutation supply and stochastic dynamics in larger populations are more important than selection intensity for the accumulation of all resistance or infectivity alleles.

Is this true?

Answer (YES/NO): NO